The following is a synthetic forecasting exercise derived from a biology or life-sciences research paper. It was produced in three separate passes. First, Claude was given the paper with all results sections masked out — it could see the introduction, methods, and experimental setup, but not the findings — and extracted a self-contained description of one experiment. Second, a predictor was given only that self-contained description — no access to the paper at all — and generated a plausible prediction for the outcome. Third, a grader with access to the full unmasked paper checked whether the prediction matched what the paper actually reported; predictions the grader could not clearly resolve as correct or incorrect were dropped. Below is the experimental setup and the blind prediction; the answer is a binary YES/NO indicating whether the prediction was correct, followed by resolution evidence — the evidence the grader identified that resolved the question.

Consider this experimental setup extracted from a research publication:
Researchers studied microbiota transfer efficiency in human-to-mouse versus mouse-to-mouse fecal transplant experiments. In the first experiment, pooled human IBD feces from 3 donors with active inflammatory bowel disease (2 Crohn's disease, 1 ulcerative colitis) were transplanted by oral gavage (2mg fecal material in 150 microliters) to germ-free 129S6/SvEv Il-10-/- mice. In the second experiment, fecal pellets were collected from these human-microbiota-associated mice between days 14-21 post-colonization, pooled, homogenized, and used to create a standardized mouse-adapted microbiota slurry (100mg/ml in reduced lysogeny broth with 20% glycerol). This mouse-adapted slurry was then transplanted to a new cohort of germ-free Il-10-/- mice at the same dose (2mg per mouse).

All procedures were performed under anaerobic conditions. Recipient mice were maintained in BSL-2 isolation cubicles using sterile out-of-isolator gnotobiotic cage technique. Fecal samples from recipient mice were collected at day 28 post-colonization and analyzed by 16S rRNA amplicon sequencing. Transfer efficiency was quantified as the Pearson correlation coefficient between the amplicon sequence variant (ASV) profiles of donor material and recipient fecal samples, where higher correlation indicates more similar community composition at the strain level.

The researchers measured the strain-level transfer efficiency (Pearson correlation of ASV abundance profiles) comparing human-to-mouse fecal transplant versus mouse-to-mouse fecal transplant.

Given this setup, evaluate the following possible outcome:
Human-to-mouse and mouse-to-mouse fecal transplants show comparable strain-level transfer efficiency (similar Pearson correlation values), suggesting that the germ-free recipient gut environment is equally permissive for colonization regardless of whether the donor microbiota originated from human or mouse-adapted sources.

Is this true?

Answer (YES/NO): NO